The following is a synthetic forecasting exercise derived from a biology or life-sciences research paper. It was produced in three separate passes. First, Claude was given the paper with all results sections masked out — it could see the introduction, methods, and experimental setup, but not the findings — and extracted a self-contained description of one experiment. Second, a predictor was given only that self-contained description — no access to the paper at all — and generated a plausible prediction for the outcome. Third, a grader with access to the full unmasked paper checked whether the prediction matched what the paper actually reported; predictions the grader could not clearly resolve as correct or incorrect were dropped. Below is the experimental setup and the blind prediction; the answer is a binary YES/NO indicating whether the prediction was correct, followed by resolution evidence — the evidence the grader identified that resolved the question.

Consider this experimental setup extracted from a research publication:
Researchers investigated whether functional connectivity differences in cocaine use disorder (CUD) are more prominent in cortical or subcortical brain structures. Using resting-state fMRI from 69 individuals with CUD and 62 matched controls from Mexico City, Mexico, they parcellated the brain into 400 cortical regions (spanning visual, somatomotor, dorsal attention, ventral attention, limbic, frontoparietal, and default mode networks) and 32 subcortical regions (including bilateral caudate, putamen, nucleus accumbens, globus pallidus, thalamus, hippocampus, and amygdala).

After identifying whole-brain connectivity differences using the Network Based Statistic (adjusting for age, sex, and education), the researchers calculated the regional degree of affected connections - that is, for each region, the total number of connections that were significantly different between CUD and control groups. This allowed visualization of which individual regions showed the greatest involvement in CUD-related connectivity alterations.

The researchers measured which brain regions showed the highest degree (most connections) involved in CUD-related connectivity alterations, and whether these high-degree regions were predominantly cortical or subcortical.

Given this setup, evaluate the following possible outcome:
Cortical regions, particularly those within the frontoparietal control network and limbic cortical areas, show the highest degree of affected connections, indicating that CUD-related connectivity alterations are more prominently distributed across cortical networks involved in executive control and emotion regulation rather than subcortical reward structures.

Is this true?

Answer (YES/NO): NO